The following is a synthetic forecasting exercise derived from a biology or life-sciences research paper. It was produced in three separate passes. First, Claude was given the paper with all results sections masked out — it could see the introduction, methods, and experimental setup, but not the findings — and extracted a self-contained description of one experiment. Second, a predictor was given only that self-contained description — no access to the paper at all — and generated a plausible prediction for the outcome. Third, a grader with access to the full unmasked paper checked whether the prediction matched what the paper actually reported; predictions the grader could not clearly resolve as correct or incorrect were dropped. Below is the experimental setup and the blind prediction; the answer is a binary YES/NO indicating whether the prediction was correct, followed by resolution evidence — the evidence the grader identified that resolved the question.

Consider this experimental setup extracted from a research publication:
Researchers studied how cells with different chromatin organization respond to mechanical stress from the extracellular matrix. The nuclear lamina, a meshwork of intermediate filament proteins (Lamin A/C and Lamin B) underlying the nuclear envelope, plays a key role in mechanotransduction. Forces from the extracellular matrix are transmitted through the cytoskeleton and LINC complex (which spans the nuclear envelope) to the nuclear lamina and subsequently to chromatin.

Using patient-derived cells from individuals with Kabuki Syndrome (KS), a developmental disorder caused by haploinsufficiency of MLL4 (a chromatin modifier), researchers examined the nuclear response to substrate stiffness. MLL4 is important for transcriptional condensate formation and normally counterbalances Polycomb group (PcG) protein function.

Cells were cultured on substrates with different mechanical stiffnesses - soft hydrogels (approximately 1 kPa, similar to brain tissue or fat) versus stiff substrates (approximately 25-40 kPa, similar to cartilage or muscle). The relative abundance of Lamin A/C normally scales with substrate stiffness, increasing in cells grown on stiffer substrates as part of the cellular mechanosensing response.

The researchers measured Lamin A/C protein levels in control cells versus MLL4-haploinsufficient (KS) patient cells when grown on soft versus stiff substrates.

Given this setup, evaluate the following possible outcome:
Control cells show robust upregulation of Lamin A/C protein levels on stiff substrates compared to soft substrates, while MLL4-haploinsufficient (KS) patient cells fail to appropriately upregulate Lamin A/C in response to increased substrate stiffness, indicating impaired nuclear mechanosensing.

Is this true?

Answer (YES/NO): YES